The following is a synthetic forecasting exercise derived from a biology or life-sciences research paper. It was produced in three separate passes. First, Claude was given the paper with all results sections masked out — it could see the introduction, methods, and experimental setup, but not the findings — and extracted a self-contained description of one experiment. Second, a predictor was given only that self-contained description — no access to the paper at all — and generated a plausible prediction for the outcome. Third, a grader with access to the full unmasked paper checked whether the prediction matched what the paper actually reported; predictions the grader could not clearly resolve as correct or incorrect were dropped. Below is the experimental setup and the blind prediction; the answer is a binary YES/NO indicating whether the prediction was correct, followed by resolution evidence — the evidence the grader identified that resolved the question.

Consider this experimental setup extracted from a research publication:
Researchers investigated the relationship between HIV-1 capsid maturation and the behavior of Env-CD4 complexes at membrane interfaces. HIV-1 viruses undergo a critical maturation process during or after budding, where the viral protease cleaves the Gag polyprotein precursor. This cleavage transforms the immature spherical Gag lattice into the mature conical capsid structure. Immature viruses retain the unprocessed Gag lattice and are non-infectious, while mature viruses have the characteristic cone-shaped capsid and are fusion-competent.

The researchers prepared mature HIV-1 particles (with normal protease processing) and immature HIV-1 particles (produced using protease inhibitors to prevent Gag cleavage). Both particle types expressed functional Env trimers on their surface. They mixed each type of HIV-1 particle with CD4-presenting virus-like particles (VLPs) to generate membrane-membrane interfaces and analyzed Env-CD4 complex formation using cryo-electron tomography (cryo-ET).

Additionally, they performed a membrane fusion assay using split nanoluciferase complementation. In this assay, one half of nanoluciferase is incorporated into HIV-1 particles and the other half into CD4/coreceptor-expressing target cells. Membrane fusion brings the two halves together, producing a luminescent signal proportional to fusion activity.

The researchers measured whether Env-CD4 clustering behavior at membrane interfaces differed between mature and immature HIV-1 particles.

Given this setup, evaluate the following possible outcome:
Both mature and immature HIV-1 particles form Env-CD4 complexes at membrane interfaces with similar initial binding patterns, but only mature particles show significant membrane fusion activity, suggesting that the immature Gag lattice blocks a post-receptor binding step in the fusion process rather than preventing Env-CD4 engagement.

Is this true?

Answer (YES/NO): NO